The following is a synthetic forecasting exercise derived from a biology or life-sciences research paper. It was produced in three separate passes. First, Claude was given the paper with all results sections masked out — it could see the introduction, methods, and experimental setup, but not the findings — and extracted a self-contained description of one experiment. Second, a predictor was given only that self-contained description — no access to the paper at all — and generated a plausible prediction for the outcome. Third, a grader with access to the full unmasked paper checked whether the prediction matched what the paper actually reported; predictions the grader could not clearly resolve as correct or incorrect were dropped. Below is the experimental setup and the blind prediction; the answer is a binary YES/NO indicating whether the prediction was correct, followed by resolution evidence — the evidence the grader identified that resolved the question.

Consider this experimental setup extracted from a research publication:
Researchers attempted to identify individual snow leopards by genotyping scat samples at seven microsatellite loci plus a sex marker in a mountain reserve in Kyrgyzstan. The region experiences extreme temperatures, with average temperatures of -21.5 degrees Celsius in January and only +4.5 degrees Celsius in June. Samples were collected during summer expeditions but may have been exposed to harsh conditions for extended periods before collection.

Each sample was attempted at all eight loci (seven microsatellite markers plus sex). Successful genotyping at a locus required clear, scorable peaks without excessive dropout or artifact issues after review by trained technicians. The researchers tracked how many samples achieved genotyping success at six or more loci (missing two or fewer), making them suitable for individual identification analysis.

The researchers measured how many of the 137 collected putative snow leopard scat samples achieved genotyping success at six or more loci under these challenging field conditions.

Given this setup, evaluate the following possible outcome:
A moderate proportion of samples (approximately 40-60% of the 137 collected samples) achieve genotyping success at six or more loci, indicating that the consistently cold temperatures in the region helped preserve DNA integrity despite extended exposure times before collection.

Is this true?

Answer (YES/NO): YES